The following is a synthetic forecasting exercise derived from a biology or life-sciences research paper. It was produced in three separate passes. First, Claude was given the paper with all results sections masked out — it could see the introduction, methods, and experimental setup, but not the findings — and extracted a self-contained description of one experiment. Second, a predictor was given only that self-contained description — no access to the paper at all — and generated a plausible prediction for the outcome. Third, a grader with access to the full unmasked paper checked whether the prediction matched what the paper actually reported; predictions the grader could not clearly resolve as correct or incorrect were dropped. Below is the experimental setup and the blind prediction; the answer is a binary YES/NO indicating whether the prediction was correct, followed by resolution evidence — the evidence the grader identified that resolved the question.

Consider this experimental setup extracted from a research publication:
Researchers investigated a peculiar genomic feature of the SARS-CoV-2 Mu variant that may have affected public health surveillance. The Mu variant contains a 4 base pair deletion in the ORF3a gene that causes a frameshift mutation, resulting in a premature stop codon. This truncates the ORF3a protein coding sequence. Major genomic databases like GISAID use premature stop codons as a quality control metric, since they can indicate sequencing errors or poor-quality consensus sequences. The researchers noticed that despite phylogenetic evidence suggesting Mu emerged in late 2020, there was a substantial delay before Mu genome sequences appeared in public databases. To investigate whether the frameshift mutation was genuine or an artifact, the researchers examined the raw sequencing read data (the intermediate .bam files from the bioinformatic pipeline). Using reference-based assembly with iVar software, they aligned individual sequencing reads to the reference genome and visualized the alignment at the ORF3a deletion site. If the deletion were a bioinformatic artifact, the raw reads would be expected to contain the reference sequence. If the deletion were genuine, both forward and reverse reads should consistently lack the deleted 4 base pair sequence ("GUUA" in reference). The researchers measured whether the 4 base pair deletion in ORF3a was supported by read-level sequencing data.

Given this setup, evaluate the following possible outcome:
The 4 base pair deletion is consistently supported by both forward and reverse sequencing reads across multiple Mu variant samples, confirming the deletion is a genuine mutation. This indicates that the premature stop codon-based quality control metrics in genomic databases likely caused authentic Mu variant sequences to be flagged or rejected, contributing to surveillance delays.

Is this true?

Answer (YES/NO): YES